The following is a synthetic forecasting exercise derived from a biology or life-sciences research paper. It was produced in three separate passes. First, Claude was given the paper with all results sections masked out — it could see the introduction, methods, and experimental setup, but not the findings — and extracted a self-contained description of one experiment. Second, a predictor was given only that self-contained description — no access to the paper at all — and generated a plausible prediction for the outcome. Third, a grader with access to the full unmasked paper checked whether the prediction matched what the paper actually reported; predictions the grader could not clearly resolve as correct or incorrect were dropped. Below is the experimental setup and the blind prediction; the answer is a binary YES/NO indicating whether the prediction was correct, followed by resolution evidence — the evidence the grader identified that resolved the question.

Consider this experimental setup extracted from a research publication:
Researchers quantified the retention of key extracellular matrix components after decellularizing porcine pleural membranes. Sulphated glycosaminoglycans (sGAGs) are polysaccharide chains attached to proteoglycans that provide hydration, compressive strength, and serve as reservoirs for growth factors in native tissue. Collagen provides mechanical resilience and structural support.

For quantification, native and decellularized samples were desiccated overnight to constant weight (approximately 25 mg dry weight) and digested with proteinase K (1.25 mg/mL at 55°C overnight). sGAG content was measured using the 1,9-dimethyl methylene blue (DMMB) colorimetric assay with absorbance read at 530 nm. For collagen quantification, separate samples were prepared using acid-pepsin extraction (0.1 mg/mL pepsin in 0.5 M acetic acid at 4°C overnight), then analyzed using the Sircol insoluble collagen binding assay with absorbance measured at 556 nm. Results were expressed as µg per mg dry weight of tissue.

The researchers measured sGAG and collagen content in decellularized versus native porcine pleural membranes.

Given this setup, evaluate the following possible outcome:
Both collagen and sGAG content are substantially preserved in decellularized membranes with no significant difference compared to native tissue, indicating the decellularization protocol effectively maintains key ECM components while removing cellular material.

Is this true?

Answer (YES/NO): NO